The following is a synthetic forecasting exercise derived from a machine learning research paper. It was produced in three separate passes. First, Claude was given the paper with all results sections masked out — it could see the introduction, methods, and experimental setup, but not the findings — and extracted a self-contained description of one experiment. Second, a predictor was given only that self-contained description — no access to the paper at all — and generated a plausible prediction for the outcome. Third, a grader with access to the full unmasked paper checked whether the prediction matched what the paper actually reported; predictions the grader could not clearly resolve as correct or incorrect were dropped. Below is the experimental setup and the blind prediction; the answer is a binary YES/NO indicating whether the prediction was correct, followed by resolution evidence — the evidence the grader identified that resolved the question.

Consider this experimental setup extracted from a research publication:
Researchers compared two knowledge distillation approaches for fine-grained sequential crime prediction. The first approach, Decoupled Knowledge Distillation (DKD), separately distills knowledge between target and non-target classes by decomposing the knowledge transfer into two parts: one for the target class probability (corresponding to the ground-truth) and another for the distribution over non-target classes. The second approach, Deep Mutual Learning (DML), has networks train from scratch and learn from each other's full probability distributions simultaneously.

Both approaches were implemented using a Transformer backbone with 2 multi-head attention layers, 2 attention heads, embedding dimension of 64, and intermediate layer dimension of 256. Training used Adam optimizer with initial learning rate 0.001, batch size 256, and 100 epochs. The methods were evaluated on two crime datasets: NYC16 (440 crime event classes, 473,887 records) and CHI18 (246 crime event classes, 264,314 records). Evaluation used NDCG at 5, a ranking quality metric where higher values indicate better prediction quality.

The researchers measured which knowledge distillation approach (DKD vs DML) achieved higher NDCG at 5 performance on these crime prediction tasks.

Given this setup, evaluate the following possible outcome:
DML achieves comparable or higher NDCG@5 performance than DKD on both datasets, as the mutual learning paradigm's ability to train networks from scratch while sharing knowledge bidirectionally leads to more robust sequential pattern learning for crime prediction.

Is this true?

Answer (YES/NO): NO